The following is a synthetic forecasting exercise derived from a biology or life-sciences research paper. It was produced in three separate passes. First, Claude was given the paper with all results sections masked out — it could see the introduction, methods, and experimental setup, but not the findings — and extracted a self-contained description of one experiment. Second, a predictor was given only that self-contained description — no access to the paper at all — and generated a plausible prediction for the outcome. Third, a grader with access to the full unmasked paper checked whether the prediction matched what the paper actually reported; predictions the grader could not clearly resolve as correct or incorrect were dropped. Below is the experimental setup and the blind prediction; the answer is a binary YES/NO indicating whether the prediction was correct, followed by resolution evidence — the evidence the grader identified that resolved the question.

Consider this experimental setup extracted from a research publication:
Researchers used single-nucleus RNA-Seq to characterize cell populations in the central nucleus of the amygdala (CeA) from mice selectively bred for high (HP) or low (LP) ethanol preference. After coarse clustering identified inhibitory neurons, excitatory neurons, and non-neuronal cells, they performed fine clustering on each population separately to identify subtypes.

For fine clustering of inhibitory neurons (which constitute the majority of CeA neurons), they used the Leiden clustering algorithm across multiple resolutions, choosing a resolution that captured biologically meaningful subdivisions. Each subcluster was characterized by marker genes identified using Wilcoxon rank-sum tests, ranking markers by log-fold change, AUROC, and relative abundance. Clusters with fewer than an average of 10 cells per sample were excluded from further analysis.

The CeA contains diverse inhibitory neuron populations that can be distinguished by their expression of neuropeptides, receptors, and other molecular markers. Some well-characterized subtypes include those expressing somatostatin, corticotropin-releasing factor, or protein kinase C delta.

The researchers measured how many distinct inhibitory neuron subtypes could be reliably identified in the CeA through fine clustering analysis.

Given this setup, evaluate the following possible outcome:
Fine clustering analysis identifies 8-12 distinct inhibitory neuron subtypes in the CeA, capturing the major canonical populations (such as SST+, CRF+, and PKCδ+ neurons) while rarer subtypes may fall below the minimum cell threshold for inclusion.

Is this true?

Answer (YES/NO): NO